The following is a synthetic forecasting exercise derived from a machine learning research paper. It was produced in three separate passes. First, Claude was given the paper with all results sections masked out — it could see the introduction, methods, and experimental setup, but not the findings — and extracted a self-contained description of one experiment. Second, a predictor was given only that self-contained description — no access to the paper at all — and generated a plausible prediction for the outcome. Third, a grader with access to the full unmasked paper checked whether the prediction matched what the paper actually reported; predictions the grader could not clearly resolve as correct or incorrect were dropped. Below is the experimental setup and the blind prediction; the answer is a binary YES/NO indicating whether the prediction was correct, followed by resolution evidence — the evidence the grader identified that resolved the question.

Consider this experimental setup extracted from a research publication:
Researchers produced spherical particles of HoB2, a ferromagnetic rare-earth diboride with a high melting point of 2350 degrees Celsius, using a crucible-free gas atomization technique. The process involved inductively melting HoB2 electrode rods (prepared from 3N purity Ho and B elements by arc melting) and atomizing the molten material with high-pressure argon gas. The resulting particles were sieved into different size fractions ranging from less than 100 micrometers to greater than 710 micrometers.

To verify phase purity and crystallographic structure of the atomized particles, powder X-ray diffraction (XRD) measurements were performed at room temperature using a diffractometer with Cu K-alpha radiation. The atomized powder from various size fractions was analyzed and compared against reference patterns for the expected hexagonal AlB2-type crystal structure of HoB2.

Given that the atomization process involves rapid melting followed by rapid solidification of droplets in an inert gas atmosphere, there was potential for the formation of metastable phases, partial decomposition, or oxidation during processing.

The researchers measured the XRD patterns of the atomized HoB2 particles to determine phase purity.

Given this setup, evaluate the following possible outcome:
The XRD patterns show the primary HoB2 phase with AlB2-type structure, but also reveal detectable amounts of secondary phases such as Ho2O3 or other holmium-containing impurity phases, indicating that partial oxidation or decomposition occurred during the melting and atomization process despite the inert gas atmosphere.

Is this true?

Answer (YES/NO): YES